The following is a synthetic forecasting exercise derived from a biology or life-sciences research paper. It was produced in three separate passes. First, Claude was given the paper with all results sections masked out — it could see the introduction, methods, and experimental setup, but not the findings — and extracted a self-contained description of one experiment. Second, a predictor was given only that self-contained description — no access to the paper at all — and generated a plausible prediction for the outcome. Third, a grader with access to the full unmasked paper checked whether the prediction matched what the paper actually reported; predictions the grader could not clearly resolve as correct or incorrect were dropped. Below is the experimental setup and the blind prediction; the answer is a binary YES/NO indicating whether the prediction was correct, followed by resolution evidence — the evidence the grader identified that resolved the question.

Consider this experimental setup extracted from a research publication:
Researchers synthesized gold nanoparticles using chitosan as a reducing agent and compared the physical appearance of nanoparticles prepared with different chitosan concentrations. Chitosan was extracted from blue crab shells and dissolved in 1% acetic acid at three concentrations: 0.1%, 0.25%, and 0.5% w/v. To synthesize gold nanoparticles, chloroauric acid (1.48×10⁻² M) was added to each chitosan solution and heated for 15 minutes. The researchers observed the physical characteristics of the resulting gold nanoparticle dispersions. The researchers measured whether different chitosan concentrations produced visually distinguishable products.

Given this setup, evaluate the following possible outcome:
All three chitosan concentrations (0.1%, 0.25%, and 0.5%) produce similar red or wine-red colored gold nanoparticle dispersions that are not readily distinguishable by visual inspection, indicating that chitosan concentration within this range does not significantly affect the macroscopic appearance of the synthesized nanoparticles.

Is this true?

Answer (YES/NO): NO